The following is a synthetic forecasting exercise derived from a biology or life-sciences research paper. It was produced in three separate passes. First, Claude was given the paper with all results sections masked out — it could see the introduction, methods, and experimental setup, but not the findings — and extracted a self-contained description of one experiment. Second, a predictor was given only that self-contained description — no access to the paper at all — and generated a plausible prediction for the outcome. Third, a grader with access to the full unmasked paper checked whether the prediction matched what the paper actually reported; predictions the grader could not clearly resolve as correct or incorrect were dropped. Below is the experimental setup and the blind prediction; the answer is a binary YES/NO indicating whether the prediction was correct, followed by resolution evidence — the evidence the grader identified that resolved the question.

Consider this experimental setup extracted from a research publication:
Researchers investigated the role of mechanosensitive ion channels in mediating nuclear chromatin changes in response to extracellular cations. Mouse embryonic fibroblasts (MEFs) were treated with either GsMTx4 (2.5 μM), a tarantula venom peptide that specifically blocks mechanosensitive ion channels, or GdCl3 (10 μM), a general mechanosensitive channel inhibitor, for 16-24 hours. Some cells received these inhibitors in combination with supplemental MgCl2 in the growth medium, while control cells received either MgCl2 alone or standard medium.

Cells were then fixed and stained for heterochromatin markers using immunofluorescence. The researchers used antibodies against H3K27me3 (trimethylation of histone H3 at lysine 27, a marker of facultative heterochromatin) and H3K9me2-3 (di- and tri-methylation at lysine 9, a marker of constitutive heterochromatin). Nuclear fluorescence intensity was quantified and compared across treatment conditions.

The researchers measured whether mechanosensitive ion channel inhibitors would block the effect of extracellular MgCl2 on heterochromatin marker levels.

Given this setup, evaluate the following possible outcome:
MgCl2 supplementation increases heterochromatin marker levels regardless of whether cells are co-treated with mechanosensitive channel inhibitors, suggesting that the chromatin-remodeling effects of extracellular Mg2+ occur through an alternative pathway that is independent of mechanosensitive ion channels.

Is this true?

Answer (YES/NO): NO